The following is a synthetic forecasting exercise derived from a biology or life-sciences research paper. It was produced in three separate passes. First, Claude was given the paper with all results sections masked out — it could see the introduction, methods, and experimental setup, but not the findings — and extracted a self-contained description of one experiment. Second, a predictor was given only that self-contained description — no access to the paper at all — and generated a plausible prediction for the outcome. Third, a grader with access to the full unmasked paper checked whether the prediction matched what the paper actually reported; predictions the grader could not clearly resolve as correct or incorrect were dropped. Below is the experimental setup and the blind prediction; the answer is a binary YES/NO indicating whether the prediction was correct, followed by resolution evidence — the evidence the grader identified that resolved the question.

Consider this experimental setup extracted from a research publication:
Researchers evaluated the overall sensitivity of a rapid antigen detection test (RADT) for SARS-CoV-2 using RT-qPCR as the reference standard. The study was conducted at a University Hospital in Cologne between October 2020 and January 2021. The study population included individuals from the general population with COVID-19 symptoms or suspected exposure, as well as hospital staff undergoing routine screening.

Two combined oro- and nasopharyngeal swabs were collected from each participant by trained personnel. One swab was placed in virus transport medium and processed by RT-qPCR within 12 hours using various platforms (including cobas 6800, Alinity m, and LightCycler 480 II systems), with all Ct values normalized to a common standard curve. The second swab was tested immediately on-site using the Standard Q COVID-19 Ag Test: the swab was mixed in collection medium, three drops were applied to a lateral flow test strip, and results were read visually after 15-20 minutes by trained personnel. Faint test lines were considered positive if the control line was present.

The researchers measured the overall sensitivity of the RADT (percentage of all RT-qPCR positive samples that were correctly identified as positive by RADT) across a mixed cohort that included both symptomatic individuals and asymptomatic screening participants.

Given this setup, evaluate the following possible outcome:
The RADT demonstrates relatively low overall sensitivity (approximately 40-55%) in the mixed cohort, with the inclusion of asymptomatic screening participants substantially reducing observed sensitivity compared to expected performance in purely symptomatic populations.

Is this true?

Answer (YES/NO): YES